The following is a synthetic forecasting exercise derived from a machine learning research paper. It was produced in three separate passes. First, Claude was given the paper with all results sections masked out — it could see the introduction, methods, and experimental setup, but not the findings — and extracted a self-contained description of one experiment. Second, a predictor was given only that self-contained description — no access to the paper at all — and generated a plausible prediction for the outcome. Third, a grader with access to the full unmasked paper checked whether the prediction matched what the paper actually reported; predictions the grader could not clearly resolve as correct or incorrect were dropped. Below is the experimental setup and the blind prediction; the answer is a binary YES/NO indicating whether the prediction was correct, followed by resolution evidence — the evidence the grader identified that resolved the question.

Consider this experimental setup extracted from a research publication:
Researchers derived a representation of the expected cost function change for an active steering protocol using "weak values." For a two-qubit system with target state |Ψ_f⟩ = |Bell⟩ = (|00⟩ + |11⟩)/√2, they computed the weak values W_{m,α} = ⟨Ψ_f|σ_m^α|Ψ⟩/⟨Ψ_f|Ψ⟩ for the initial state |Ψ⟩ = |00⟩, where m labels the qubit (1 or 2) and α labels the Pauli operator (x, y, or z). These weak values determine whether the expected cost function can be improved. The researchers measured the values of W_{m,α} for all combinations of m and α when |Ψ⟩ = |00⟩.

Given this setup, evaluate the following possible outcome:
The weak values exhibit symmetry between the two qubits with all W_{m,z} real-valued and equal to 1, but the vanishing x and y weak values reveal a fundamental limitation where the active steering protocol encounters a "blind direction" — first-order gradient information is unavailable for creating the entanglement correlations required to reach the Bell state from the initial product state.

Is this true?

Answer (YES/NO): YES